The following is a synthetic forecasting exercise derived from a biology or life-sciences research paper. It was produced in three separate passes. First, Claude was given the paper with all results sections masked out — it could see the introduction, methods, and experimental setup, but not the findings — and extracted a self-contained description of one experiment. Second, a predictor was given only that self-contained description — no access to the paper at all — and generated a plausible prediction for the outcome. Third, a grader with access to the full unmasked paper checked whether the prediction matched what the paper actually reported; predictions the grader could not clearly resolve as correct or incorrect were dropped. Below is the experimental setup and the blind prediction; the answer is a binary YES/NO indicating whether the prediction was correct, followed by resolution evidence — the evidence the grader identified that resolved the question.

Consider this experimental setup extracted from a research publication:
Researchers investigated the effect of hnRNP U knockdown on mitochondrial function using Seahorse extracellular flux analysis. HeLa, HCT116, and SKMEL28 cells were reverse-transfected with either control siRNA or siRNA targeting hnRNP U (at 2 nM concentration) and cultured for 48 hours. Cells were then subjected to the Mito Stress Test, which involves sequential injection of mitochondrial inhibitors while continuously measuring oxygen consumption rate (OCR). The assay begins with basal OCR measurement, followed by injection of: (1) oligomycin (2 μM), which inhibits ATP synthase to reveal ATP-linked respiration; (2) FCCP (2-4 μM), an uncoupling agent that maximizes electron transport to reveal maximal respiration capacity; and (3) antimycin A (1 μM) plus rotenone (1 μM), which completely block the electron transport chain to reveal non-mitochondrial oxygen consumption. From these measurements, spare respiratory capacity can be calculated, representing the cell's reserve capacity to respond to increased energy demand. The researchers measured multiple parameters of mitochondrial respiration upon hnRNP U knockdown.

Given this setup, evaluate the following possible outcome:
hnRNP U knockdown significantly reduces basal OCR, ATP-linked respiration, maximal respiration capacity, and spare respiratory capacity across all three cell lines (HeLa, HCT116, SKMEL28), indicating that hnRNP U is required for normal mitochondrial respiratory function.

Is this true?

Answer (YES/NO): NO